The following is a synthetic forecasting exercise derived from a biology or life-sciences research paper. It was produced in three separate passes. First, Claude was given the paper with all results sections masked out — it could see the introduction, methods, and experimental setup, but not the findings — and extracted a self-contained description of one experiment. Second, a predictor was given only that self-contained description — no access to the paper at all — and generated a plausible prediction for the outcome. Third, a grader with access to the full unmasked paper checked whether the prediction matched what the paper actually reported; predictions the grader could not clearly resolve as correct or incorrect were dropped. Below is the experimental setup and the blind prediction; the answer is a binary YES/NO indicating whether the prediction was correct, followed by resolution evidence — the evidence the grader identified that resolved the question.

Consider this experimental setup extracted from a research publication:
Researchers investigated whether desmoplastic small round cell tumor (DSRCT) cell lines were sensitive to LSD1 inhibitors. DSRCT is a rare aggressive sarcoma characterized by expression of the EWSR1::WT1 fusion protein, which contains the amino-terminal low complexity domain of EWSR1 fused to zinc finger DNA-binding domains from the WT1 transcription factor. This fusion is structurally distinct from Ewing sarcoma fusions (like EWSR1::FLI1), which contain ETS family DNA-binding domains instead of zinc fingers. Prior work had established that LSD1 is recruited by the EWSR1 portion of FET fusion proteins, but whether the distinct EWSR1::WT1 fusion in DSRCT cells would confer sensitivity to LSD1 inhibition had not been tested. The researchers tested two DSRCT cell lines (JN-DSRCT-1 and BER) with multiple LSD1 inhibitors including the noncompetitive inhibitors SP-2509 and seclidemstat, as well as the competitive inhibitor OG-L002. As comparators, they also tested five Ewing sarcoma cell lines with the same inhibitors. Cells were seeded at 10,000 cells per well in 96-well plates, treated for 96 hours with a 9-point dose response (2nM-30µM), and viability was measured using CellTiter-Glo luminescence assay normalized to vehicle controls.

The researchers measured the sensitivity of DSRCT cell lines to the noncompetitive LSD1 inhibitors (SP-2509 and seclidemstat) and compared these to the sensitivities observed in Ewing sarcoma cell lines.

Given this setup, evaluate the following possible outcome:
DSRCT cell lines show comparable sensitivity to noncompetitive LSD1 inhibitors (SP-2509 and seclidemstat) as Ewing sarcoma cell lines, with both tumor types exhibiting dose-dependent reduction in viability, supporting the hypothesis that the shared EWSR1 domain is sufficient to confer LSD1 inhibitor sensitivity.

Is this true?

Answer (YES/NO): YES